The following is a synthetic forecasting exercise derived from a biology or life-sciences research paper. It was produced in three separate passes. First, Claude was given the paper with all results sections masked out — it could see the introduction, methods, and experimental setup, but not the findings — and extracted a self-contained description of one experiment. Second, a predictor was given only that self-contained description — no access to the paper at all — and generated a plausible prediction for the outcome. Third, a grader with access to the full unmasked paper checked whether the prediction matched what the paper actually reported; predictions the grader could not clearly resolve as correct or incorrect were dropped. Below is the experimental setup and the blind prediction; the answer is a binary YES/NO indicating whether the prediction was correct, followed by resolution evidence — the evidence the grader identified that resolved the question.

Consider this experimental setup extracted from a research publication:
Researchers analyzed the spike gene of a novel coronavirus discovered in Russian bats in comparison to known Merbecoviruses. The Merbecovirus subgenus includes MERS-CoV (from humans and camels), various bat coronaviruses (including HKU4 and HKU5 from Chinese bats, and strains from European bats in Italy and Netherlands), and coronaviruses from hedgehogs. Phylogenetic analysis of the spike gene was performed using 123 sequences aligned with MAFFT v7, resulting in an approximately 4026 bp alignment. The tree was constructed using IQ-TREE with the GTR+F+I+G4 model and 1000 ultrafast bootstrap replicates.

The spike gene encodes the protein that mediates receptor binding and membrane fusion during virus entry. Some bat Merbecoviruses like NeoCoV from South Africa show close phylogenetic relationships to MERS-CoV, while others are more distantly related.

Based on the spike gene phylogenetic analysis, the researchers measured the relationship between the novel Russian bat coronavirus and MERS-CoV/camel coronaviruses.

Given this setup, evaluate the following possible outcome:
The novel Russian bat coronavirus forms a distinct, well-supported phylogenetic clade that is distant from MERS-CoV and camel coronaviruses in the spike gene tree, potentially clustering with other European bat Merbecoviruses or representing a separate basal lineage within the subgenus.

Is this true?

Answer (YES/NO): NO